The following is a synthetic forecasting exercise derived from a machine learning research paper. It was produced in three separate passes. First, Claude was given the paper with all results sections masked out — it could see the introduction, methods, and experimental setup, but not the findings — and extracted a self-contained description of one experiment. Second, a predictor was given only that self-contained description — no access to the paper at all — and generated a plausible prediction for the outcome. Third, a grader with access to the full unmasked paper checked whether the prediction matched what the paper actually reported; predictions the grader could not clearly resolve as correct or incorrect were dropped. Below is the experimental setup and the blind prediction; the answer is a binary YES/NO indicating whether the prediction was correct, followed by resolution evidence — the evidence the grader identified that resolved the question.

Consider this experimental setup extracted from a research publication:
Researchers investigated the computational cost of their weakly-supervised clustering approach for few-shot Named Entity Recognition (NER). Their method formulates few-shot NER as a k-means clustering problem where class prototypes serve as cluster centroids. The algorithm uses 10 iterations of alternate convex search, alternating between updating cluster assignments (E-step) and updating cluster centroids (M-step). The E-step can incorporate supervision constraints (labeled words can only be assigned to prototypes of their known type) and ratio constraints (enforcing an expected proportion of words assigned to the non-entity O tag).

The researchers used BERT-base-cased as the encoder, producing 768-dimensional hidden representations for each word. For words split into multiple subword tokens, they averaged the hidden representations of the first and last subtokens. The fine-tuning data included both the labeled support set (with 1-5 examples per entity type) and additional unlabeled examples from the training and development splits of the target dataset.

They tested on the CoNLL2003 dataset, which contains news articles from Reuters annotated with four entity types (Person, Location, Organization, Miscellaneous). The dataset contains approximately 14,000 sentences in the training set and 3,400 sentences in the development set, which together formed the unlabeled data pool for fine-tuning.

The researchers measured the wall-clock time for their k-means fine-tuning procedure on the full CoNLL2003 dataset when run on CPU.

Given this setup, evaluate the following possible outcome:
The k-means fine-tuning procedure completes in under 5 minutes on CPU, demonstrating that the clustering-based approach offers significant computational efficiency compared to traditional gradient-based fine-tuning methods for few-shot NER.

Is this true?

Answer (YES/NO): NO